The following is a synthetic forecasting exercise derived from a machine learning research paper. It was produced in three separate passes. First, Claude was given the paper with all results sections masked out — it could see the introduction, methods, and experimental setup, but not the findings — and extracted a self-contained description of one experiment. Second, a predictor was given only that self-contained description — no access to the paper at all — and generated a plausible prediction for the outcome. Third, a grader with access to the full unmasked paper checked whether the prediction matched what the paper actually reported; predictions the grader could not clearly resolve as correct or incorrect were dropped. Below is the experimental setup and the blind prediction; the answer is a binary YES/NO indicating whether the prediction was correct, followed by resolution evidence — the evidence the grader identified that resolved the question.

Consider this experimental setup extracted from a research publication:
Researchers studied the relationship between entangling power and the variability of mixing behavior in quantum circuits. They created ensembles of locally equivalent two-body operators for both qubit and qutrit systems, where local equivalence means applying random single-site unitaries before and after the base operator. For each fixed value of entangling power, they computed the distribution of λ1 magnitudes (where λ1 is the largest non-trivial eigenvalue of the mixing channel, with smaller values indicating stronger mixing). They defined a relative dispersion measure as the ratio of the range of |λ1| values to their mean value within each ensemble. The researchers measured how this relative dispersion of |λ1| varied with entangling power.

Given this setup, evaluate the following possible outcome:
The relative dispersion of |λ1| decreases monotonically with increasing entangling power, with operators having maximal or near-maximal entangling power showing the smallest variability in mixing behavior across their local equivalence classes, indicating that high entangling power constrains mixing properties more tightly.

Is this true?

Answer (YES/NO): NO